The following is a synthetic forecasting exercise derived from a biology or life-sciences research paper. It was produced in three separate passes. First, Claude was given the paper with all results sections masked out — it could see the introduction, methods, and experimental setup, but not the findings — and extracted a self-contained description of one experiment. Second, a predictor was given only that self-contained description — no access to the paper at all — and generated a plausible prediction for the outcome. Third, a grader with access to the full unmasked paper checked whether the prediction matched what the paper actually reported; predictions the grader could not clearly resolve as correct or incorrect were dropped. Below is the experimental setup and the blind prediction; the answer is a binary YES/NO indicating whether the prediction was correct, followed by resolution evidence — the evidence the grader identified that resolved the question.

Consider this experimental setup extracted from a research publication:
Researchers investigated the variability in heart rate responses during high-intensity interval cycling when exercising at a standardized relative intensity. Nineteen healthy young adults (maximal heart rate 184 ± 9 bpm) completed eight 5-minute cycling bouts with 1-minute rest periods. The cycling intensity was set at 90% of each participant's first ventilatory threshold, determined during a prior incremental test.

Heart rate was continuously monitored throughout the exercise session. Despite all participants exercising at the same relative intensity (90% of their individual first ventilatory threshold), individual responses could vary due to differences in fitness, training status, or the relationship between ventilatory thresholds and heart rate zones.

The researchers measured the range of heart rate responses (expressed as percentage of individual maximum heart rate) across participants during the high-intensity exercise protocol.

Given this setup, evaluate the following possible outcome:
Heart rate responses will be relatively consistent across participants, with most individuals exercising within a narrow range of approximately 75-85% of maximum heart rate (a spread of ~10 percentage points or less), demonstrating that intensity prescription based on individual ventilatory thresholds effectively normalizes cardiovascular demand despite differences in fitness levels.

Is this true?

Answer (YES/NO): NO